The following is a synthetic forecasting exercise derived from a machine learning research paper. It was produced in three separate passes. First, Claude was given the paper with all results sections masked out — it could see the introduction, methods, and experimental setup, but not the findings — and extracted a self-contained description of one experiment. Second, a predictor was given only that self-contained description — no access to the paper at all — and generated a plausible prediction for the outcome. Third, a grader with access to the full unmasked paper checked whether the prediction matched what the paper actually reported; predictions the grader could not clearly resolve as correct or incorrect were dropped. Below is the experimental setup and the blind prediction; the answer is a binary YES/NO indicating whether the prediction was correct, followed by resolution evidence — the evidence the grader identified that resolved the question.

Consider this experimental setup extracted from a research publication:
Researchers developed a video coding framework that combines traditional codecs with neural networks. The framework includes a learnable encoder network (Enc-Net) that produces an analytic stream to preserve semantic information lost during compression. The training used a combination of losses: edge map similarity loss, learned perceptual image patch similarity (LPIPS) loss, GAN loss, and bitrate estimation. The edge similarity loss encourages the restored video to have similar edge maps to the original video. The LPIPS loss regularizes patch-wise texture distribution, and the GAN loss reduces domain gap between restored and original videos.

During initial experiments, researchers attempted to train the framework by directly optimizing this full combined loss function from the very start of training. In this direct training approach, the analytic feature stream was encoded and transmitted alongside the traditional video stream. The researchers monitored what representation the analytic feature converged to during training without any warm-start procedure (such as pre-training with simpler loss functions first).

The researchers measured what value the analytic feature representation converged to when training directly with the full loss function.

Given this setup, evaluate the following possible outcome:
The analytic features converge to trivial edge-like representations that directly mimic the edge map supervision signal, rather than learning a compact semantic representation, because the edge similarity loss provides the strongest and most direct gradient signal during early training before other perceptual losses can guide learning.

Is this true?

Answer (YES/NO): NO